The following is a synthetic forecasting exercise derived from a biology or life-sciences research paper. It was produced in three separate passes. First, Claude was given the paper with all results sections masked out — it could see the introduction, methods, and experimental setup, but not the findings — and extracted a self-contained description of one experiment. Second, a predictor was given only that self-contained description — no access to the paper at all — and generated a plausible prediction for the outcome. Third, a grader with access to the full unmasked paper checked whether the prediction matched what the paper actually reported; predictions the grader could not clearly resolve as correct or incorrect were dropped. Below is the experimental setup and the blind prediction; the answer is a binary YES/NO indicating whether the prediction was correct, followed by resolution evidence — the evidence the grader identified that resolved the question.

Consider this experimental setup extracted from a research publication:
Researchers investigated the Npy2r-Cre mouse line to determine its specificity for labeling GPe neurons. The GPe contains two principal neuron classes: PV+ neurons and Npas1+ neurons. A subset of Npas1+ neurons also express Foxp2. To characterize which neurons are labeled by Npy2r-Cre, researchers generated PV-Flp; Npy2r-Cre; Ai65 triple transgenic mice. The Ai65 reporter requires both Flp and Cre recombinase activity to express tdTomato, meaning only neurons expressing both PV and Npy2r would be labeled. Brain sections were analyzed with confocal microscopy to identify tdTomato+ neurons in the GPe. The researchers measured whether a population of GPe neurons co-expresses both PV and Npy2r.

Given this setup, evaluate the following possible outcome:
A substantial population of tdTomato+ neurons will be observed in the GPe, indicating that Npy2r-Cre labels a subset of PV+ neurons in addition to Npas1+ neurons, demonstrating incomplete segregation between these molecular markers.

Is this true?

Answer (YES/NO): YES